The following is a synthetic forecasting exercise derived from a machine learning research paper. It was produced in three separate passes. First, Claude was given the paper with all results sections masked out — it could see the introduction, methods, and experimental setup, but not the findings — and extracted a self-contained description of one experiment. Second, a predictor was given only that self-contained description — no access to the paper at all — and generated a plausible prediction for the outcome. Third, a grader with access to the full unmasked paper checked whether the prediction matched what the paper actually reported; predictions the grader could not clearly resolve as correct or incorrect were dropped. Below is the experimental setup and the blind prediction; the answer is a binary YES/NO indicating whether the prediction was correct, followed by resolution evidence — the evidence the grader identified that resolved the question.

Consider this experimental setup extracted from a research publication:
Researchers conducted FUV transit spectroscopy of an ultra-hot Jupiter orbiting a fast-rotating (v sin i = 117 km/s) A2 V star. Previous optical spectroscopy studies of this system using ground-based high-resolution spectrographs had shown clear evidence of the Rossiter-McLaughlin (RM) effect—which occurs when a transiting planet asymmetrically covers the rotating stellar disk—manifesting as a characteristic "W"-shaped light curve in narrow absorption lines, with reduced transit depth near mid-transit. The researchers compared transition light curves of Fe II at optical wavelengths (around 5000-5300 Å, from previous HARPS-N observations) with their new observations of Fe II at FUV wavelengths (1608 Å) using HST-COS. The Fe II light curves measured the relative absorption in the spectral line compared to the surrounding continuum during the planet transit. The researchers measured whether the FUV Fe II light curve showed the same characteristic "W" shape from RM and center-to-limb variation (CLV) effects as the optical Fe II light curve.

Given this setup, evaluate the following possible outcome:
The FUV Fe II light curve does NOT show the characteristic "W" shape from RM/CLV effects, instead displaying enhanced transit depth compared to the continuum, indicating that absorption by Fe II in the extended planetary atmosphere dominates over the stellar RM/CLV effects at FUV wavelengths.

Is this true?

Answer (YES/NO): NO